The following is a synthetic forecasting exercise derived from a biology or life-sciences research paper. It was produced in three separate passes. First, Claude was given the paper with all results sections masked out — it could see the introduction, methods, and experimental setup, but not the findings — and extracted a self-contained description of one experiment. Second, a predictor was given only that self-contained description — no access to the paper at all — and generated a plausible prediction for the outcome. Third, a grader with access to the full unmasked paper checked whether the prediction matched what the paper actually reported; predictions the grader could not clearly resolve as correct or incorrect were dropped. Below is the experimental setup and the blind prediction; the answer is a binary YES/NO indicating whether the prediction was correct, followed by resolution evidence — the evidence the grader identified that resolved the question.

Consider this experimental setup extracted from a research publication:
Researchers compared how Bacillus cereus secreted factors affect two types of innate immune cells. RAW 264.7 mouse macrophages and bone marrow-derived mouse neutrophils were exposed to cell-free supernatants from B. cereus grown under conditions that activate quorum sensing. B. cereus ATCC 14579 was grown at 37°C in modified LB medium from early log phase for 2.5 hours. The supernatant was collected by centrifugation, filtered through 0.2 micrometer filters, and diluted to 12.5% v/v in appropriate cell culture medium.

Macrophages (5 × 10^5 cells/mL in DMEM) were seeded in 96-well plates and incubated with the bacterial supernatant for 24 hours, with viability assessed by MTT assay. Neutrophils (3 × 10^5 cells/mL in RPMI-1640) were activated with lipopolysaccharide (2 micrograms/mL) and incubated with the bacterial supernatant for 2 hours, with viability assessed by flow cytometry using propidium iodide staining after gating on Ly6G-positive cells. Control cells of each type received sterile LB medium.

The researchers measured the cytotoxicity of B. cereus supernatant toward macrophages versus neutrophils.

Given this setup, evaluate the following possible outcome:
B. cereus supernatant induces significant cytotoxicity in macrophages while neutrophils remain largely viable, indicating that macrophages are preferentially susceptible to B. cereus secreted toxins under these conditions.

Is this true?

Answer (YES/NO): NO